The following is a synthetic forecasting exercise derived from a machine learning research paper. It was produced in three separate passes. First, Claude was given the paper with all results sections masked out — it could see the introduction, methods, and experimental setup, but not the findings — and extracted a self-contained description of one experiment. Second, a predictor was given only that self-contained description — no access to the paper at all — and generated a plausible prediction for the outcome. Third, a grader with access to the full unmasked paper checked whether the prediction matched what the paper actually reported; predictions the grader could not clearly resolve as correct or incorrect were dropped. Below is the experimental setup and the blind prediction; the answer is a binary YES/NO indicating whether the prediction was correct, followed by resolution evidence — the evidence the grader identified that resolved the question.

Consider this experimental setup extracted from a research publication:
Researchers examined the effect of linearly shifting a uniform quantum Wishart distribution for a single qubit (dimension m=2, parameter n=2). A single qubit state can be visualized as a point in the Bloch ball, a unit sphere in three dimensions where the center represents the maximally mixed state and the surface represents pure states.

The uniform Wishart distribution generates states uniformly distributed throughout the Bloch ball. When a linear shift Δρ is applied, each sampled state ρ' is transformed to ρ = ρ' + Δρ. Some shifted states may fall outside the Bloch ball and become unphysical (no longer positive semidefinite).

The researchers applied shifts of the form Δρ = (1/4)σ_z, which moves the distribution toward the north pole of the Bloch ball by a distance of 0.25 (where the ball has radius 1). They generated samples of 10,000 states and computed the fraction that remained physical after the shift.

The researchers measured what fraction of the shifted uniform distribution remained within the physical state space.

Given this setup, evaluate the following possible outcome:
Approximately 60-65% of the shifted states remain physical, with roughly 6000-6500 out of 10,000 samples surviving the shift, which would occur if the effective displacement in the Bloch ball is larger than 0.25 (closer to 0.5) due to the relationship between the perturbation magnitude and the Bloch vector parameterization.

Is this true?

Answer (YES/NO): YES